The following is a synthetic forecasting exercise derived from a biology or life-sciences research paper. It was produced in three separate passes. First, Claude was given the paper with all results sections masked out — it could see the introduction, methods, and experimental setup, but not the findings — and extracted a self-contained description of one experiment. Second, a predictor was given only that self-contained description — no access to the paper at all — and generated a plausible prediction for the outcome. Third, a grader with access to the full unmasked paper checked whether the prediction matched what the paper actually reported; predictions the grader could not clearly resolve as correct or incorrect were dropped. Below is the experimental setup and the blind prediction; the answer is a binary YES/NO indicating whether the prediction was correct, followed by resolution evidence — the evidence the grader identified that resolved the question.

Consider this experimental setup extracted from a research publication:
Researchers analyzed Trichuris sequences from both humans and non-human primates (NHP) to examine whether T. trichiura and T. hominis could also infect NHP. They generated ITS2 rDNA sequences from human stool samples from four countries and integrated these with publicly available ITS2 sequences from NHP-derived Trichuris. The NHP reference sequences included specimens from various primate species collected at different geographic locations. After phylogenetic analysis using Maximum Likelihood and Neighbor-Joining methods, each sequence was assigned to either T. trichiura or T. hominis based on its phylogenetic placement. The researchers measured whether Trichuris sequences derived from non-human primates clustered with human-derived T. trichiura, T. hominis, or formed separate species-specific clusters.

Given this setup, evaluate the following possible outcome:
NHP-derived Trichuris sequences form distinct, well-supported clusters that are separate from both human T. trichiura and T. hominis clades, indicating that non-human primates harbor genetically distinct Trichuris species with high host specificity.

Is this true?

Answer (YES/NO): NO